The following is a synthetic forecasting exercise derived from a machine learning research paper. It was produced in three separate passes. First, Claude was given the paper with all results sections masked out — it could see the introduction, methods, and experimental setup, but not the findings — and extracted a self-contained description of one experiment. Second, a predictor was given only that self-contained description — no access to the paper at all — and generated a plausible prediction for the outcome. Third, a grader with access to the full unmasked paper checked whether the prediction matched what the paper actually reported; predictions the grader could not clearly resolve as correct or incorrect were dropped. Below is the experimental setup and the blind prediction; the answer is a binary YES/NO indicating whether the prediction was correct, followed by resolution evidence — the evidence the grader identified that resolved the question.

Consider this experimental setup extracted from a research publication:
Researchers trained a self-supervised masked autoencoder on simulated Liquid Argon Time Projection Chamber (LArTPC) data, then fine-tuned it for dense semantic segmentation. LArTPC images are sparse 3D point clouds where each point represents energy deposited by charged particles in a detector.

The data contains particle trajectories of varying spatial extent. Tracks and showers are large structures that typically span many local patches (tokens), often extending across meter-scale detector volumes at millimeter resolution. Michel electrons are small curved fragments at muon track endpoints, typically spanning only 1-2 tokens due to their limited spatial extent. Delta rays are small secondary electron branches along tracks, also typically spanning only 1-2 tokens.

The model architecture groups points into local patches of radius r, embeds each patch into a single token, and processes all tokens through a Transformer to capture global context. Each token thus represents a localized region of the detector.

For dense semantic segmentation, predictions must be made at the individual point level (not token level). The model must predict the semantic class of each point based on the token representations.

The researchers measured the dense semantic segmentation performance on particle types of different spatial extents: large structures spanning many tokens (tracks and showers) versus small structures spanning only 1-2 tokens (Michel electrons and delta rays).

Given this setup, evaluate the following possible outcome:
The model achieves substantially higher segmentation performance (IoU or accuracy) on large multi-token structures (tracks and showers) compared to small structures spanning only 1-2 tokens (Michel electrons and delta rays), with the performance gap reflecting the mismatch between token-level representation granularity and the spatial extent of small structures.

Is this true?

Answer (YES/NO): YES